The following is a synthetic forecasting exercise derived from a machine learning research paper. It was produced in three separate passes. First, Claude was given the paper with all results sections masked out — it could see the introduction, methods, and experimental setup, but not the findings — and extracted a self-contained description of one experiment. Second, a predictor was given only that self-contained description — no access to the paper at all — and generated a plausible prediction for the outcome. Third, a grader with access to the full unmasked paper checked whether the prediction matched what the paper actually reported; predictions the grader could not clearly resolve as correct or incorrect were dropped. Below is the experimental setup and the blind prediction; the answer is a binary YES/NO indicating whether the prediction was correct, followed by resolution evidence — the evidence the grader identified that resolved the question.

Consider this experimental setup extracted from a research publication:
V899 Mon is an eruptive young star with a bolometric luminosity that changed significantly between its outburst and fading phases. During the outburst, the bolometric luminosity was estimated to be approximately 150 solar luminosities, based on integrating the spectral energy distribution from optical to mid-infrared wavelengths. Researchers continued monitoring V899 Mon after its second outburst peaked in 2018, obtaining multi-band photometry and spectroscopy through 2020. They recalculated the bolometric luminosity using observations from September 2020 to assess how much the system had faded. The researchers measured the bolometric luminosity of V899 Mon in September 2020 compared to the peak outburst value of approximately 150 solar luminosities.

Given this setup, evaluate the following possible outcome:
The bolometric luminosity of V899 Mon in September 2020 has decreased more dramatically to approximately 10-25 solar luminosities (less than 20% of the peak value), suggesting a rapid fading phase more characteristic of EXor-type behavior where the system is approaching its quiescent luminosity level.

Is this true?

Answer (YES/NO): YES